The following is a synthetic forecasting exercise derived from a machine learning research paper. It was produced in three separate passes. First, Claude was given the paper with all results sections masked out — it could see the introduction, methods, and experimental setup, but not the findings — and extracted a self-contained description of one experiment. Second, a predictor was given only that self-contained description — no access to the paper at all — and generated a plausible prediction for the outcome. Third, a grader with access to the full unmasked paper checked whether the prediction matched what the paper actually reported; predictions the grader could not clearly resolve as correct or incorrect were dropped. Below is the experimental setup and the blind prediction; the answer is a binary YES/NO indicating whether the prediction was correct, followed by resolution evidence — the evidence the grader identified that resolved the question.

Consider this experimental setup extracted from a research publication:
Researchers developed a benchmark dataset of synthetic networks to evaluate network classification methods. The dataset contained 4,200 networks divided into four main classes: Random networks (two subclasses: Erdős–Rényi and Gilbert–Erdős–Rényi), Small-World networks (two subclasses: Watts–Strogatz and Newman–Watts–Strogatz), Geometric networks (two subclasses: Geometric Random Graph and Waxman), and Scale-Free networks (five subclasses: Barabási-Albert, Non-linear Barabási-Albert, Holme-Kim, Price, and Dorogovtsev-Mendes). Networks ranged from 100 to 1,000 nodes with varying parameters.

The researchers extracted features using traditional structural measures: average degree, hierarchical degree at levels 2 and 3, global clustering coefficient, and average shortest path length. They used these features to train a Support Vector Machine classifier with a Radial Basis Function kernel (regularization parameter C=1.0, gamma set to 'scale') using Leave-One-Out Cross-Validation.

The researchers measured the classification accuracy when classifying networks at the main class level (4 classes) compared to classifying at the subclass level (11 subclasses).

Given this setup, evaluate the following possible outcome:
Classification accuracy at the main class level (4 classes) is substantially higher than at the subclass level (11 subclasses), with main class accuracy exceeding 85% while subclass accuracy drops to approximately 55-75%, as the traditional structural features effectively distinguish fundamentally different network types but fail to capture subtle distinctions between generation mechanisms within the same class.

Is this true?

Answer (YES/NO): NO